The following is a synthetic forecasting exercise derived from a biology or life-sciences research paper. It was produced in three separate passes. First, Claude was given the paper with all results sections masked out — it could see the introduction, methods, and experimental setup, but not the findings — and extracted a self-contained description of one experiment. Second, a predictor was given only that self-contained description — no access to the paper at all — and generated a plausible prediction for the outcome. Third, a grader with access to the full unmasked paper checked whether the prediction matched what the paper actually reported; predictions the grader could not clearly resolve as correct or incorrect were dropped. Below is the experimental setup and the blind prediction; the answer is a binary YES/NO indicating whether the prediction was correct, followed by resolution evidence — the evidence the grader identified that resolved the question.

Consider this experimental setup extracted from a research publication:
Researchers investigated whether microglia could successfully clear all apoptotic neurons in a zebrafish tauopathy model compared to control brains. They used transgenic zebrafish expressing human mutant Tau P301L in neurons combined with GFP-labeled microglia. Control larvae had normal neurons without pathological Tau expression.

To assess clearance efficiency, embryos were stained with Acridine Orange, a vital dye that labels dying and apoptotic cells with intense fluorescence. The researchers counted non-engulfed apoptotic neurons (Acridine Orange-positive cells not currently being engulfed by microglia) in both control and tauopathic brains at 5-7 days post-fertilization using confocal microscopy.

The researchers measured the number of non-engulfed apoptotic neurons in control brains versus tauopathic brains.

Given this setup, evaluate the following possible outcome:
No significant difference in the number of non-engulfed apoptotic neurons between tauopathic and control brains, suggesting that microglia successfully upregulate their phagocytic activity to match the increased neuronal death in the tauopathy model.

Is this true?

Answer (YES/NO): NO